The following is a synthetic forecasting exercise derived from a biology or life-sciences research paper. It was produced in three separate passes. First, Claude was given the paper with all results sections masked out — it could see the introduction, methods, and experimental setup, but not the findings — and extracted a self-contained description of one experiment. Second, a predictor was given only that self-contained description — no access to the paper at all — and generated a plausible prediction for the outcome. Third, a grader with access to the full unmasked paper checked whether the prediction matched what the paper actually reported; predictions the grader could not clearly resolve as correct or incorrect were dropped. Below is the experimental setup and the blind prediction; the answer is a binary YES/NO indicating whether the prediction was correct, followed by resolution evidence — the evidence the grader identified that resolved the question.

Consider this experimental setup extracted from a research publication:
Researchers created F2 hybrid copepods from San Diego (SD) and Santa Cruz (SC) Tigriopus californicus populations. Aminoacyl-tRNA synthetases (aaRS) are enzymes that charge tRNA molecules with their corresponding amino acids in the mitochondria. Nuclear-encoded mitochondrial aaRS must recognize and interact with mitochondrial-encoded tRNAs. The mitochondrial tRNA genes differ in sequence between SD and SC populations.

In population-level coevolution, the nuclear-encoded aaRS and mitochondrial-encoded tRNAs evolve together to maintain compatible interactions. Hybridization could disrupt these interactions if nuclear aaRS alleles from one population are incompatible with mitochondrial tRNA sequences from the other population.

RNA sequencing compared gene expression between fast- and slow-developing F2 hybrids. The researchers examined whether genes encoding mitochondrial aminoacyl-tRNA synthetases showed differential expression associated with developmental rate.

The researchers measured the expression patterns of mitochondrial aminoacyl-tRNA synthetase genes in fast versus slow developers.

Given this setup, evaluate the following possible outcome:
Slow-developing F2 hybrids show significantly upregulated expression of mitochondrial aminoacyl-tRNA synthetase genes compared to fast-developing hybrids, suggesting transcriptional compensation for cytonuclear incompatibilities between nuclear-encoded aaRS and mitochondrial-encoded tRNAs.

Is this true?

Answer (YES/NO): NO